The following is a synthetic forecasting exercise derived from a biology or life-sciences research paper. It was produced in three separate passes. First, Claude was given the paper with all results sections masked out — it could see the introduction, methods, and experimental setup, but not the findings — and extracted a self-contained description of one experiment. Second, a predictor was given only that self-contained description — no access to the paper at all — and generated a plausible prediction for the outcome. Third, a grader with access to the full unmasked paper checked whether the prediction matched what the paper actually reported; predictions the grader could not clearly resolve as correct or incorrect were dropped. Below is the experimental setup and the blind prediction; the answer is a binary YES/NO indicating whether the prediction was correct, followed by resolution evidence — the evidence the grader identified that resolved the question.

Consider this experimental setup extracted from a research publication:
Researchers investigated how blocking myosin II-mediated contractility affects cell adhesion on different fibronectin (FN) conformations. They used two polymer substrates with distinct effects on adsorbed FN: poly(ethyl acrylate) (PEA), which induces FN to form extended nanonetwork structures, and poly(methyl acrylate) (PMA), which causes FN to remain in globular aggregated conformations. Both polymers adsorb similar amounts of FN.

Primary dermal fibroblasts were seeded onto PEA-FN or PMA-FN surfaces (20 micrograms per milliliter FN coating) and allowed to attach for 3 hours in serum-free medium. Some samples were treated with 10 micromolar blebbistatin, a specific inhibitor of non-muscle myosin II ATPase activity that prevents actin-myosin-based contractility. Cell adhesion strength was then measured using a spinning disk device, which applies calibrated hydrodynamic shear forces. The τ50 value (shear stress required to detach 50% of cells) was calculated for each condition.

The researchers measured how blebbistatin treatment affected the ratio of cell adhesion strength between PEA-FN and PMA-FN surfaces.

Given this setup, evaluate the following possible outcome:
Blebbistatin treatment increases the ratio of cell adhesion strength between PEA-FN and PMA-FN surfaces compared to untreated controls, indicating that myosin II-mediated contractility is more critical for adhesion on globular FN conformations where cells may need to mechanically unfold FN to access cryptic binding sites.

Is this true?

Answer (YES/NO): NO